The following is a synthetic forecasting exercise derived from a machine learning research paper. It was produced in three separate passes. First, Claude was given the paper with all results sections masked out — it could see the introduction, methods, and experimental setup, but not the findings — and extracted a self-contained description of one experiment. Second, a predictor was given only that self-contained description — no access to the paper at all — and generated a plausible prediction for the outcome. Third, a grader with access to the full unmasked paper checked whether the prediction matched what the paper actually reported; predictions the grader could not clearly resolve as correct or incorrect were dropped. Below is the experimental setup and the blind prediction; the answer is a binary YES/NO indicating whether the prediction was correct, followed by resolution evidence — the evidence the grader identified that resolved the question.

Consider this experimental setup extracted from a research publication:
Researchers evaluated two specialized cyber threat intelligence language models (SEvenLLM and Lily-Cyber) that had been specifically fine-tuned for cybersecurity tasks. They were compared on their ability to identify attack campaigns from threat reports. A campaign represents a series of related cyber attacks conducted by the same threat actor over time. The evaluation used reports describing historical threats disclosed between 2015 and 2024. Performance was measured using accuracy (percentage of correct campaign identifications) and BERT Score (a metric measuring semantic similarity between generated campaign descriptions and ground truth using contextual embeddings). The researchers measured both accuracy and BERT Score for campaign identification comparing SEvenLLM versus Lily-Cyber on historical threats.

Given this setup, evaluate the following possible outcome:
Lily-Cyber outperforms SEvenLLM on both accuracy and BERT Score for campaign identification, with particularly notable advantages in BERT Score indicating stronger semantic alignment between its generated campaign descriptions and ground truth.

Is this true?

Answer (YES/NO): NO